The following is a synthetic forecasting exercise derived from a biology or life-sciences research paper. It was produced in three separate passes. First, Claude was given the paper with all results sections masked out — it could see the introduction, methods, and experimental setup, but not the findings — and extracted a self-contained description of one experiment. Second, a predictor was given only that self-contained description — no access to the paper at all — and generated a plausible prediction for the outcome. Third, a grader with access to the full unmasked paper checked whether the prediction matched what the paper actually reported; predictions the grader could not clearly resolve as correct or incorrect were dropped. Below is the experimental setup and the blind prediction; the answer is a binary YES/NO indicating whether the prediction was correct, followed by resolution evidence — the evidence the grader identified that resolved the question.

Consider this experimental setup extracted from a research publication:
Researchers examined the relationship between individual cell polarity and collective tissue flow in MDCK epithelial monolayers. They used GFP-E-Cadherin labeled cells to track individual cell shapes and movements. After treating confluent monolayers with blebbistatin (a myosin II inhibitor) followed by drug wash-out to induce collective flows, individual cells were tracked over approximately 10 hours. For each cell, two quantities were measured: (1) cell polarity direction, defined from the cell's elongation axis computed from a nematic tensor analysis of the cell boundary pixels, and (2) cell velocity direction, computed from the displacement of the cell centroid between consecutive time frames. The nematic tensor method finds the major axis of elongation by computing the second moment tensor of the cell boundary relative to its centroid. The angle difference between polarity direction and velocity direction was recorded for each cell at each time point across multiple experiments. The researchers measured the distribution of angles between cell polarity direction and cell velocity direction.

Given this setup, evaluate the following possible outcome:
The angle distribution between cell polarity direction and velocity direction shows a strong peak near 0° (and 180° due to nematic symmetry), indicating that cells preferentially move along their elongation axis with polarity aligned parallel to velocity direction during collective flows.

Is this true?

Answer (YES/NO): YES